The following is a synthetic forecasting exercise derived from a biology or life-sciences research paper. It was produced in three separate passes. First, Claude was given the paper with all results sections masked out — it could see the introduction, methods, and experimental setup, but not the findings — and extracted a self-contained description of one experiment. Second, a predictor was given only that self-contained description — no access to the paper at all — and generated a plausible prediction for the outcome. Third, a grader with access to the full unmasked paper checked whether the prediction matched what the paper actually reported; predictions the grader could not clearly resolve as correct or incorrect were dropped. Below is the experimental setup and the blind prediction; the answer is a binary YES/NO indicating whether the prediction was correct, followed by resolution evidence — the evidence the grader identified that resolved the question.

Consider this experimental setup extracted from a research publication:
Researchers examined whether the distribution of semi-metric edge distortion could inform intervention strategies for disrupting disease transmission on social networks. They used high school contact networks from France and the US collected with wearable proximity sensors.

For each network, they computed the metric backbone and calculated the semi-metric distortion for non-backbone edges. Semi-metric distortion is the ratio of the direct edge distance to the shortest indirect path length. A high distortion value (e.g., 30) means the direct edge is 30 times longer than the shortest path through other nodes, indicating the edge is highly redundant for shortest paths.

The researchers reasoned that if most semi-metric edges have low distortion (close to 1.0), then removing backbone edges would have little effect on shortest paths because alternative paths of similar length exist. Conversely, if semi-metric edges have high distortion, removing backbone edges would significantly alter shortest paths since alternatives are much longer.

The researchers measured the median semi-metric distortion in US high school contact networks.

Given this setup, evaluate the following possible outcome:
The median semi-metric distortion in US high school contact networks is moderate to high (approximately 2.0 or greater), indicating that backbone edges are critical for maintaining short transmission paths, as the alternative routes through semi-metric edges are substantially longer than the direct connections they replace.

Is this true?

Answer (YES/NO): YES